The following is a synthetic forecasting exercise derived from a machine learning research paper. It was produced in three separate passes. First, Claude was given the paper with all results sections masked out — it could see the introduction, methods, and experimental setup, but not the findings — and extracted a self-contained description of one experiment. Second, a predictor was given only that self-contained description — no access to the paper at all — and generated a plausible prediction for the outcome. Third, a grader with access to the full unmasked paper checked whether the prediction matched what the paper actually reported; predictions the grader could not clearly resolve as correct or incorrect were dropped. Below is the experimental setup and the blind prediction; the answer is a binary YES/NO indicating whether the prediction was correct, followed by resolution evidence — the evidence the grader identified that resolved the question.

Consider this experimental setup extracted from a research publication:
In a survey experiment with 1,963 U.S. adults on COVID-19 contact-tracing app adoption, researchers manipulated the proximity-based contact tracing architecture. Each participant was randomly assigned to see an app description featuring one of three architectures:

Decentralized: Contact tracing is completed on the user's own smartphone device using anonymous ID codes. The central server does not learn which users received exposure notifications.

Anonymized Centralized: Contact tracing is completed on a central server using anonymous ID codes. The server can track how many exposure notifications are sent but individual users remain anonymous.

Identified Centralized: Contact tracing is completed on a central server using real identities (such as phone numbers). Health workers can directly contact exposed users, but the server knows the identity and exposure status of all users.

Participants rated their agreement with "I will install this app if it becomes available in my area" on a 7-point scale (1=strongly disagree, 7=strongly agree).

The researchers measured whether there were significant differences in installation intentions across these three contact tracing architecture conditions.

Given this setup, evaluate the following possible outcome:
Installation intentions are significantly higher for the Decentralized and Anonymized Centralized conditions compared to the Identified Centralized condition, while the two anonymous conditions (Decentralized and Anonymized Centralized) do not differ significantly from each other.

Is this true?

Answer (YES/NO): NO